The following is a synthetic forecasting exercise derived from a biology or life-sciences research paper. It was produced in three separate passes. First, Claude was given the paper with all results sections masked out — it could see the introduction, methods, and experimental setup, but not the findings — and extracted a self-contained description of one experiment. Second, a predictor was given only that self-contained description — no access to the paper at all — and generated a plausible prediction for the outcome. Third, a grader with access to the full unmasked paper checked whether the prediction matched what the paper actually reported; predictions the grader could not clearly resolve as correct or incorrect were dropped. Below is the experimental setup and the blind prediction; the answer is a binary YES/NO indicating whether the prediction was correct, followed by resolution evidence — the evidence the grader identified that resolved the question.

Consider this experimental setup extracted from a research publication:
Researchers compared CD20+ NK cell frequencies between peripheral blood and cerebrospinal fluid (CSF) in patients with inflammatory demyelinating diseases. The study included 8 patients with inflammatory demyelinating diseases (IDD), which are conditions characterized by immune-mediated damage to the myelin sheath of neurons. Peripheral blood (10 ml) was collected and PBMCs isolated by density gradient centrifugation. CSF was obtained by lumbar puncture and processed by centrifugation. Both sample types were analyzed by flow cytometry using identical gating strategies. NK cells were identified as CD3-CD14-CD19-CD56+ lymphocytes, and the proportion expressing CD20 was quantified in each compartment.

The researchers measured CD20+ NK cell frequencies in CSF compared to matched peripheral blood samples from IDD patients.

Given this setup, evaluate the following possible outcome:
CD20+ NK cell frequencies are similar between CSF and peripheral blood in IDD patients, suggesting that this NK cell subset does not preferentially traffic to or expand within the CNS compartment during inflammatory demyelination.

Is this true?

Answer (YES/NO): NO